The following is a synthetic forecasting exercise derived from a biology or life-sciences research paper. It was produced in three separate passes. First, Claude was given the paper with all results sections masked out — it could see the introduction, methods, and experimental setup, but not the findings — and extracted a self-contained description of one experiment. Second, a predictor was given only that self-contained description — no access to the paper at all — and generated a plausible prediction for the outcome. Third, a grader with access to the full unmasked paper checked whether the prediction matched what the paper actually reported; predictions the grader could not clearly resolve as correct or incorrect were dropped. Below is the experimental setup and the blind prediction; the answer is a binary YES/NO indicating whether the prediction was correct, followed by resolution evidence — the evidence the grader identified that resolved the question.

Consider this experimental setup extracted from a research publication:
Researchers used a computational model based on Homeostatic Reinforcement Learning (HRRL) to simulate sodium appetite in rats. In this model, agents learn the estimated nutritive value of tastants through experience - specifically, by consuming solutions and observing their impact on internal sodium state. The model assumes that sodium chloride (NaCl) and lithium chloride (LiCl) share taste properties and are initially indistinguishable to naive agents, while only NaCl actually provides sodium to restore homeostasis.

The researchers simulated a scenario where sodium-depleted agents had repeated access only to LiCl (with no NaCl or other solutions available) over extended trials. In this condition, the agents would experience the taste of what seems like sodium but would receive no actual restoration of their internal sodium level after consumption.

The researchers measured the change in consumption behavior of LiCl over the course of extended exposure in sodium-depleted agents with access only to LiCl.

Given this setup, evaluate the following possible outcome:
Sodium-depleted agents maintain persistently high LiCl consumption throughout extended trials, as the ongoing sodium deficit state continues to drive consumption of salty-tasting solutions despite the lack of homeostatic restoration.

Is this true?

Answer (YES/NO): NO